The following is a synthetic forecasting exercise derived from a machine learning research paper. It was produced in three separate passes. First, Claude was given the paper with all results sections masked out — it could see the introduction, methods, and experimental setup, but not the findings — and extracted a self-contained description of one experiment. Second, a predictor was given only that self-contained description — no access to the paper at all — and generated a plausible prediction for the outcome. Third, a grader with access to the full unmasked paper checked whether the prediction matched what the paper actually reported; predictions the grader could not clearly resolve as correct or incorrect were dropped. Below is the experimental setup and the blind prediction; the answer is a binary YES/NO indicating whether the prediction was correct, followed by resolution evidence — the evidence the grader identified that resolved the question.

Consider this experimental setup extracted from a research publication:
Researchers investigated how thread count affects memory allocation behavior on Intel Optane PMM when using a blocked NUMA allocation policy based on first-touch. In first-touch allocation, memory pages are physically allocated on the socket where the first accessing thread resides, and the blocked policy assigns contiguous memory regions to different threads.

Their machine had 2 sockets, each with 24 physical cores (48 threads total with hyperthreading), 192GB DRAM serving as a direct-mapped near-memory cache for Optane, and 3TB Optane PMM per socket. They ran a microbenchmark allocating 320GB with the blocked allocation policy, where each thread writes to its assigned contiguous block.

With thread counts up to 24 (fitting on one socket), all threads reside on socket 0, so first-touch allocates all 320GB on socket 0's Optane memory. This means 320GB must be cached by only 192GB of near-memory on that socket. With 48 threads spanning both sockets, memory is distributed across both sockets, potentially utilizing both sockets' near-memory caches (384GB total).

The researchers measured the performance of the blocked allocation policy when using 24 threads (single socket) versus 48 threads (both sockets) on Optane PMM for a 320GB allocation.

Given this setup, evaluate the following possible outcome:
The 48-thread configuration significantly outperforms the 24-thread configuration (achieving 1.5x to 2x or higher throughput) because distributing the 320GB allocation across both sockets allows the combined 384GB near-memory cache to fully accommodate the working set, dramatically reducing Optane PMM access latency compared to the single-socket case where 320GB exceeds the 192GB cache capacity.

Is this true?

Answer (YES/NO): YES